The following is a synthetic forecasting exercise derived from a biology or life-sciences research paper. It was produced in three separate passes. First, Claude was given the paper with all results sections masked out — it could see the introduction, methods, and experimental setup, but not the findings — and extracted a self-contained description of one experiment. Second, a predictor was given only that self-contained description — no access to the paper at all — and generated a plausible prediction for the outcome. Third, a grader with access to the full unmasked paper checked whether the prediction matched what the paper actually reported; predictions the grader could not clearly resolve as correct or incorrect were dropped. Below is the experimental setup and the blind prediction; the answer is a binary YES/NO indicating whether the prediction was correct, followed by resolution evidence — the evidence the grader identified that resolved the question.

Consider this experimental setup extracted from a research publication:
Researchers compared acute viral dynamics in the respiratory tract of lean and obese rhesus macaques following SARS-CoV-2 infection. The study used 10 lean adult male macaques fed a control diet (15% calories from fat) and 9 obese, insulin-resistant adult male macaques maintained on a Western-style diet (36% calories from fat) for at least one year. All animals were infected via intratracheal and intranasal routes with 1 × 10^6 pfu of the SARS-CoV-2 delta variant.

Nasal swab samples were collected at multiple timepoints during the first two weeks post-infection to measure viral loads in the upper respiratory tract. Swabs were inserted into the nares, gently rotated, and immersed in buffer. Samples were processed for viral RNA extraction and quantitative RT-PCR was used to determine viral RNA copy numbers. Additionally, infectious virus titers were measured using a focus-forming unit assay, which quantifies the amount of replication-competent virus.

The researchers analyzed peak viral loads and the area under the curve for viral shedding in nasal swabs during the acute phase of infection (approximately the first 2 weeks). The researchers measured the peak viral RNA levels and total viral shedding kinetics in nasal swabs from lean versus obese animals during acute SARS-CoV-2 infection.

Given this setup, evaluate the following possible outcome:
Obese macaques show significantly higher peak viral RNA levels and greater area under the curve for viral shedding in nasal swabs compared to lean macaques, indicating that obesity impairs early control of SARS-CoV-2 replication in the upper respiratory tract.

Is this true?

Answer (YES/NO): NO